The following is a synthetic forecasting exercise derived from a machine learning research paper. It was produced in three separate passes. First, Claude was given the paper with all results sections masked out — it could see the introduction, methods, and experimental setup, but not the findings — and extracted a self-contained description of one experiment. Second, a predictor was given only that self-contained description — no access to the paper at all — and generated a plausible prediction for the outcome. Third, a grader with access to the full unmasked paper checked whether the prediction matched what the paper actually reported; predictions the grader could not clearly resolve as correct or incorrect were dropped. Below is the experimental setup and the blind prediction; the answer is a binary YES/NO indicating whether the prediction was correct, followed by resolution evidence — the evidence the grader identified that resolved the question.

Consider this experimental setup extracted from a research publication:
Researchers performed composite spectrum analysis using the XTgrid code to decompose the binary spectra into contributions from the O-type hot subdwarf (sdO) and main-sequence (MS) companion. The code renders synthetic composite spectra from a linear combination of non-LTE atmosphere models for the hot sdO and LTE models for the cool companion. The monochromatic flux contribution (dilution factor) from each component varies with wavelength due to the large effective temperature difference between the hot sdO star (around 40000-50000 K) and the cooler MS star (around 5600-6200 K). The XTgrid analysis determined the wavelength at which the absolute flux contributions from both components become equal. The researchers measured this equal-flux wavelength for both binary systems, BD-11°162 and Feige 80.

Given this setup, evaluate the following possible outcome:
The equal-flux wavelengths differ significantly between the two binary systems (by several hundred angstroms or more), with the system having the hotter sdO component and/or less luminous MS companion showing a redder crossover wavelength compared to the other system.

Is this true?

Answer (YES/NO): YES